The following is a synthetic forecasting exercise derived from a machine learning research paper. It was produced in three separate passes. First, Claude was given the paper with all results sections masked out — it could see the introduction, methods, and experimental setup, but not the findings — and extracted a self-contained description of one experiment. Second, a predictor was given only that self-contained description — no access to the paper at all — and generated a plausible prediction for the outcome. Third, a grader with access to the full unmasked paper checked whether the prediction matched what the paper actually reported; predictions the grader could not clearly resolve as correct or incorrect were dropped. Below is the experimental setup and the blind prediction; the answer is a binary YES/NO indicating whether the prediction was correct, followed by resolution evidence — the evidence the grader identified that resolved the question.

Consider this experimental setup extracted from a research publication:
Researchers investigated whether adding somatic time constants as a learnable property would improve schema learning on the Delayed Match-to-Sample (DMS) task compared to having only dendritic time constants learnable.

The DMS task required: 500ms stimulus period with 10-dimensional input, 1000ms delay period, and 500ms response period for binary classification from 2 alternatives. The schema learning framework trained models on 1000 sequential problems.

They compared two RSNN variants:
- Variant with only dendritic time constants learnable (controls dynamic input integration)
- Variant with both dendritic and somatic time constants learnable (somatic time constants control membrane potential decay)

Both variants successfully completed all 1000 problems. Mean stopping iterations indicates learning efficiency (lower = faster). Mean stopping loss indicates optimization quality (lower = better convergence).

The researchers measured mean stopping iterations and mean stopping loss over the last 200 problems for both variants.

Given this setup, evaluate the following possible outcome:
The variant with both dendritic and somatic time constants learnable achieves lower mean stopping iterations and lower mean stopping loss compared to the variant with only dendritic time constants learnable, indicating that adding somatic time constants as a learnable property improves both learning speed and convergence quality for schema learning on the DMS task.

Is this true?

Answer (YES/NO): NO